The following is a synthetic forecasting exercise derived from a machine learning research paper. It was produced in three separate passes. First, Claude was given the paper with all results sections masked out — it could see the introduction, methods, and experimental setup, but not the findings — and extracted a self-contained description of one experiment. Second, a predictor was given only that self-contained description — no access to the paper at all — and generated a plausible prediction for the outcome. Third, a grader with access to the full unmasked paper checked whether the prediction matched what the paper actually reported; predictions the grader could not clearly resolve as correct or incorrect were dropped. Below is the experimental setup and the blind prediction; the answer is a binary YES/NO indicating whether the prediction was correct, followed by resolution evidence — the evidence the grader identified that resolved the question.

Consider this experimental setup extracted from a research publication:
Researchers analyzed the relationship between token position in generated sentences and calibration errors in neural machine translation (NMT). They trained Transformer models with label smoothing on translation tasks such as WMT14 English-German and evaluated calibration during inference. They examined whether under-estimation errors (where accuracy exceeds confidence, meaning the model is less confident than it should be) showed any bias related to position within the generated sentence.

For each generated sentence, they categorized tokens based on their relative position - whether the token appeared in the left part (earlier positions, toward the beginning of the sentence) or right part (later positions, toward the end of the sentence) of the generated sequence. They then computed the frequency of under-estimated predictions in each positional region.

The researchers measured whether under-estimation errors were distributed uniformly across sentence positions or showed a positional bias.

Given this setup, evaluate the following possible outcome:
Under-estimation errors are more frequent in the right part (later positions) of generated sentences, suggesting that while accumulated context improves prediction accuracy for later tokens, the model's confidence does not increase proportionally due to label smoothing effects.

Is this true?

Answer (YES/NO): NO